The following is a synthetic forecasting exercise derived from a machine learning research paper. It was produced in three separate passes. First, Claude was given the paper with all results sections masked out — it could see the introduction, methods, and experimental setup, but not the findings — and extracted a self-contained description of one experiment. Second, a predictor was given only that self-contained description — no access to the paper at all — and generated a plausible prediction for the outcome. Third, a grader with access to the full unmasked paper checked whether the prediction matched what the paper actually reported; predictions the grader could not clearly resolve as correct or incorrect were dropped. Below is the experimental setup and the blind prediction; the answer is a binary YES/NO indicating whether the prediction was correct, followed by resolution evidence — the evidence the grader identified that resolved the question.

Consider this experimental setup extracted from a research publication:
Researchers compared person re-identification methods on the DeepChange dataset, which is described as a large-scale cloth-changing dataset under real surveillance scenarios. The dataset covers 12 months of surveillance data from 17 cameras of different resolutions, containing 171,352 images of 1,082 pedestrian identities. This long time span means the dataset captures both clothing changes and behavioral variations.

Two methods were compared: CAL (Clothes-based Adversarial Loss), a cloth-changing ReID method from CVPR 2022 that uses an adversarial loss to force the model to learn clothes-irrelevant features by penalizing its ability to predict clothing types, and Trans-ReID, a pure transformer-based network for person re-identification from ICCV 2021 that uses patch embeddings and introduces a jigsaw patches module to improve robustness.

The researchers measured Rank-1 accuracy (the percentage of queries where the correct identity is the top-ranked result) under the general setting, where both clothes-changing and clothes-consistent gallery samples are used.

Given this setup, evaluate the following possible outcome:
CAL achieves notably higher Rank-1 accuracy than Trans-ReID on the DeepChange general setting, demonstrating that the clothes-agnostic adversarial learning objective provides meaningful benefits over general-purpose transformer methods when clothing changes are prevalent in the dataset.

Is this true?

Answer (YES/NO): YES